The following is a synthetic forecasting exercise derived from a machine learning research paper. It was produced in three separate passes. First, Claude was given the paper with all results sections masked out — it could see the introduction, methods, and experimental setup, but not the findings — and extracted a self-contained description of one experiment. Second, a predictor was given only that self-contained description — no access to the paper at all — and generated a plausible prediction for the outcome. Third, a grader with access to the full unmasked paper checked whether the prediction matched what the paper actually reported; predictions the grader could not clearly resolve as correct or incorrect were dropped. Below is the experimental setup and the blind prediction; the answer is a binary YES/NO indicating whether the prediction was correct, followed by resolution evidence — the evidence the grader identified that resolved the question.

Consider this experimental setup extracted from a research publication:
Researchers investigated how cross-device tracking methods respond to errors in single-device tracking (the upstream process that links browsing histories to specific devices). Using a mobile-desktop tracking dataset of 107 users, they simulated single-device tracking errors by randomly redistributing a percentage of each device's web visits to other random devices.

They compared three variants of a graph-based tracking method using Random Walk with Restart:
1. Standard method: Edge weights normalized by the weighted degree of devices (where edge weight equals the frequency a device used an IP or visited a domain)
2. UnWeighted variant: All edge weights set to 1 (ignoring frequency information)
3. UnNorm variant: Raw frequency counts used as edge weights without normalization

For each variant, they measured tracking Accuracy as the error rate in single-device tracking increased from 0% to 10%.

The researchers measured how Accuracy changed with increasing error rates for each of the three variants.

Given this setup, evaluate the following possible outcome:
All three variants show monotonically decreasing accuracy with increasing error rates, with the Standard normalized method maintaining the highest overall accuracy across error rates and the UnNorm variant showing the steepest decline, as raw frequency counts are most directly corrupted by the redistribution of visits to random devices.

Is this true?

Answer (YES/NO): NO